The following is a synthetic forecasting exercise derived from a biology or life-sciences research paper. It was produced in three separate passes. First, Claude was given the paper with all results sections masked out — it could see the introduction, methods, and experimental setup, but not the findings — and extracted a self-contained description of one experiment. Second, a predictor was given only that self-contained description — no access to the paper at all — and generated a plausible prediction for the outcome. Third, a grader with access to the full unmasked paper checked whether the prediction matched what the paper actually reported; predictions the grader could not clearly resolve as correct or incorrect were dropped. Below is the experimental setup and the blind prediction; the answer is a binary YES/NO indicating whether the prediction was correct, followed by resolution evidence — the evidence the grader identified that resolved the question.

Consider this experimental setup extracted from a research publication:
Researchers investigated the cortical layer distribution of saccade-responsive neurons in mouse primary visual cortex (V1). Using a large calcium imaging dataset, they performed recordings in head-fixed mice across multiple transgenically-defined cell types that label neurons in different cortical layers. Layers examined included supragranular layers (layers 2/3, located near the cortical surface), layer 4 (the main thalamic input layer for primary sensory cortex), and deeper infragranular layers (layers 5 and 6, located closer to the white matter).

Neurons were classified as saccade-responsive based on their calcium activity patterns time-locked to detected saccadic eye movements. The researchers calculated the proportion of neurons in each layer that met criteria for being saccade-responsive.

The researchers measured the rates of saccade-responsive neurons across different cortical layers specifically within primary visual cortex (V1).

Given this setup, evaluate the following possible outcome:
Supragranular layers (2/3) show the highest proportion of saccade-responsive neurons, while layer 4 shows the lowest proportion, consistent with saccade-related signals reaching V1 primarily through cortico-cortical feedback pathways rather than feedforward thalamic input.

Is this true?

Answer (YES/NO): NO